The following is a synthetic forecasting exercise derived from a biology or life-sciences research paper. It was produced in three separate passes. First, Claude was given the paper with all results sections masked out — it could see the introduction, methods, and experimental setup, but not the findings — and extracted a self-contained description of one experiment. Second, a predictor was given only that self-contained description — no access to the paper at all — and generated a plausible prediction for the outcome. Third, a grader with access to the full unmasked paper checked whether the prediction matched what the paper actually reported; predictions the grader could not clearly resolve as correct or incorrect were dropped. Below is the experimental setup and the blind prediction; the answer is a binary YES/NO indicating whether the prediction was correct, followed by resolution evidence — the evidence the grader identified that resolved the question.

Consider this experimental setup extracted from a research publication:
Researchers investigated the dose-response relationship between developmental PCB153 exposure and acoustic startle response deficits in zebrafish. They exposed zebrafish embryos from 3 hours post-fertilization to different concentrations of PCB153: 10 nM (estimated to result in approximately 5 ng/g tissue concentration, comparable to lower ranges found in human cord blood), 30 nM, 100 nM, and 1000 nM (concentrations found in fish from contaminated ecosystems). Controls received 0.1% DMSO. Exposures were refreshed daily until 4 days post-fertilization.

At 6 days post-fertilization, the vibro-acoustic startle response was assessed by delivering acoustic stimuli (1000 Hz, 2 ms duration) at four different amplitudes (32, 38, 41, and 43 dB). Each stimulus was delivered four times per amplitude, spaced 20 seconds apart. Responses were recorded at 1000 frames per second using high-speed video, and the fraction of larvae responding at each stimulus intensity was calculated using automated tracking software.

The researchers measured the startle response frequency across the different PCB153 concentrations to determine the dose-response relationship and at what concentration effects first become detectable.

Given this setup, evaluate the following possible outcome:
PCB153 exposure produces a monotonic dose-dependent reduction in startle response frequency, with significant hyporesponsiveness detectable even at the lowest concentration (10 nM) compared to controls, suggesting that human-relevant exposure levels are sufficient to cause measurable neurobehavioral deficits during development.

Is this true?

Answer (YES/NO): NO